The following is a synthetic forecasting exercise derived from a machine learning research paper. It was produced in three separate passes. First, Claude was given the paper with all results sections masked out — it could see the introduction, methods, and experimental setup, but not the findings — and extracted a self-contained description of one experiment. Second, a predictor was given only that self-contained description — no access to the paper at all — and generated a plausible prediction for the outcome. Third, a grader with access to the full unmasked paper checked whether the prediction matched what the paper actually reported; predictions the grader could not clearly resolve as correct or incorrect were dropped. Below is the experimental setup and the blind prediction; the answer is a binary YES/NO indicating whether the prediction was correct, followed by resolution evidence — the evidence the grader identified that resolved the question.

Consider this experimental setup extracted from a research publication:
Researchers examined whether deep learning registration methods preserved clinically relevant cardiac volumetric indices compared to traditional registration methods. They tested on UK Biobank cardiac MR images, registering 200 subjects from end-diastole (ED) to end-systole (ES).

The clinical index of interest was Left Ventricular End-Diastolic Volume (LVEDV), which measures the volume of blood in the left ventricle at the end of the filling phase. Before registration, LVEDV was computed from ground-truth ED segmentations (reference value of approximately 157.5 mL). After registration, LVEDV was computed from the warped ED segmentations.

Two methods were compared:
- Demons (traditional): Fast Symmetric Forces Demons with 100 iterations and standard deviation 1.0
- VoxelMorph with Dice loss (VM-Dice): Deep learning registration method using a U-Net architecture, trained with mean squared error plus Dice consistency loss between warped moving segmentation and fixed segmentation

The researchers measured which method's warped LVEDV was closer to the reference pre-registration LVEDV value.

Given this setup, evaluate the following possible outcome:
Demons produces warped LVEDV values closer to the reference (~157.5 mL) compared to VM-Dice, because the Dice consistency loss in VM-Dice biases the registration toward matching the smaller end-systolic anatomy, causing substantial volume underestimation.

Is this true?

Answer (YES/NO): NO